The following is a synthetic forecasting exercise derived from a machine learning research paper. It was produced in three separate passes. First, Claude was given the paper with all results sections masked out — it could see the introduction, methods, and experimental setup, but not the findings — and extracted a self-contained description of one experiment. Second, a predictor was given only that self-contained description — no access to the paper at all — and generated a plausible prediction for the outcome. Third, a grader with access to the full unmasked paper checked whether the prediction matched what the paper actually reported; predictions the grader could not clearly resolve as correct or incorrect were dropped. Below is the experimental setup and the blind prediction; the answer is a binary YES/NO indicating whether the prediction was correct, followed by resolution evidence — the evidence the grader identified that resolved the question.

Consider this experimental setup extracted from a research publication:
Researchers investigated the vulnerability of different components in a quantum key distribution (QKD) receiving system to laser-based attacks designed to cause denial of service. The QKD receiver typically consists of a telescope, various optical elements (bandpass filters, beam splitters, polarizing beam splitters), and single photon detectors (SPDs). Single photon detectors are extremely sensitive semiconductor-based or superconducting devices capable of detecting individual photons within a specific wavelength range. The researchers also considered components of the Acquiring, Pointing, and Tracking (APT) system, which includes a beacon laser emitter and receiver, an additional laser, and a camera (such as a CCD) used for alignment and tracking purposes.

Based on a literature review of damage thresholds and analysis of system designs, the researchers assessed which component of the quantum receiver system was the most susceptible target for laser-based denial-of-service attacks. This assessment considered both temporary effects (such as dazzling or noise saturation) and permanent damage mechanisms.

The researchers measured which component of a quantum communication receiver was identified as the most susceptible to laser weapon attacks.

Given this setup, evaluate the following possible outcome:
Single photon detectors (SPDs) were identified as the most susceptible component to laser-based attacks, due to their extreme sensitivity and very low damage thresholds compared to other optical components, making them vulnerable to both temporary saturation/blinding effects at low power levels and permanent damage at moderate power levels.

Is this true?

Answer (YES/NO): YES